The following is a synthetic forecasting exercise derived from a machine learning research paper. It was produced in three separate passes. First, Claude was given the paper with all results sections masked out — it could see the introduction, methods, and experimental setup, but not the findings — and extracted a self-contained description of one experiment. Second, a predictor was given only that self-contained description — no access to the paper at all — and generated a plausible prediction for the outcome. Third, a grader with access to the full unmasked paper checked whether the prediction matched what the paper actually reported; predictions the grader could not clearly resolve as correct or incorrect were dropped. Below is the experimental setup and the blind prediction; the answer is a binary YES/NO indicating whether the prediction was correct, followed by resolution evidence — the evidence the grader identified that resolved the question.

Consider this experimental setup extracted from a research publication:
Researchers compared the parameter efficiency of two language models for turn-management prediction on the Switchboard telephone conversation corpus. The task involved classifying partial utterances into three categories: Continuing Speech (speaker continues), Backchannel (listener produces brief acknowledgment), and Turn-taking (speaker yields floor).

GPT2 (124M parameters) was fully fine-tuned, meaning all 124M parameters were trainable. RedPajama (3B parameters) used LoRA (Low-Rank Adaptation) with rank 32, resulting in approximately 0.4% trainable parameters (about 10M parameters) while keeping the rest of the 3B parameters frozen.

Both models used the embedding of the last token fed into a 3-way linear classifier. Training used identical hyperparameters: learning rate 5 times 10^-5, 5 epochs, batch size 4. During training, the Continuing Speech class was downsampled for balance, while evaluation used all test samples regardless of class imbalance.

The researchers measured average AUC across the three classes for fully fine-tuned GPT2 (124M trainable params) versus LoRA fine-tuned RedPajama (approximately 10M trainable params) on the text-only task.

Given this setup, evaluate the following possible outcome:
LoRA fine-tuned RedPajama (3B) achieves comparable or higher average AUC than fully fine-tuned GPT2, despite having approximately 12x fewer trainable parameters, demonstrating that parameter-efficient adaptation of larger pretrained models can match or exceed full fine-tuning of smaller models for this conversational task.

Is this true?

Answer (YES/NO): YES